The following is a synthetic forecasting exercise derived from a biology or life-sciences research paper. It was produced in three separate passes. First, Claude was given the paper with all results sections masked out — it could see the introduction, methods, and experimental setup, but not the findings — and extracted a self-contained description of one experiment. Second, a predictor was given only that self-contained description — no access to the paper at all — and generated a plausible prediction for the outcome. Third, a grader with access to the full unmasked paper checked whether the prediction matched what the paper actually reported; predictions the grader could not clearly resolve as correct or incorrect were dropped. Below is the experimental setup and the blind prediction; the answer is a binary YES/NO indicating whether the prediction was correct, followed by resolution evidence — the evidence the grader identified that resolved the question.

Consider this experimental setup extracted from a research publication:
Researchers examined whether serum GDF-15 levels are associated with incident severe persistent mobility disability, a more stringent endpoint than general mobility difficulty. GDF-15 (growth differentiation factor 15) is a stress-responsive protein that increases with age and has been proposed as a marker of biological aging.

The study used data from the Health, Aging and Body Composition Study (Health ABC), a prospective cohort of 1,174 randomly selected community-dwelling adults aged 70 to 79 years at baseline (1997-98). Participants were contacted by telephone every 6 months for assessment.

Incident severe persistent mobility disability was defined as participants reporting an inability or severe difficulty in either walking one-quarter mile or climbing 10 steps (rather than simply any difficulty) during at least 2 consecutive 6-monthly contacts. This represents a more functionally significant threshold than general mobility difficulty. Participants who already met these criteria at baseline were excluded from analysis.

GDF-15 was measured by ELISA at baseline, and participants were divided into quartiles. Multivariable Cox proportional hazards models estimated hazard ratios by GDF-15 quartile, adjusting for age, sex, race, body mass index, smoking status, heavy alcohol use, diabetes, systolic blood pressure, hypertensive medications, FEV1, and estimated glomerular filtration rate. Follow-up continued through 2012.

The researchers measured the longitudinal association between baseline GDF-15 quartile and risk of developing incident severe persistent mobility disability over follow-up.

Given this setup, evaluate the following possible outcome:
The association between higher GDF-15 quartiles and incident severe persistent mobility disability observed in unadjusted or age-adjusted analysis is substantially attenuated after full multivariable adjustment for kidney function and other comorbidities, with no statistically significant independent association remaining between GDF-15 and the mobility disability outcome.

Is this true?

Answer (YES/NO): NO